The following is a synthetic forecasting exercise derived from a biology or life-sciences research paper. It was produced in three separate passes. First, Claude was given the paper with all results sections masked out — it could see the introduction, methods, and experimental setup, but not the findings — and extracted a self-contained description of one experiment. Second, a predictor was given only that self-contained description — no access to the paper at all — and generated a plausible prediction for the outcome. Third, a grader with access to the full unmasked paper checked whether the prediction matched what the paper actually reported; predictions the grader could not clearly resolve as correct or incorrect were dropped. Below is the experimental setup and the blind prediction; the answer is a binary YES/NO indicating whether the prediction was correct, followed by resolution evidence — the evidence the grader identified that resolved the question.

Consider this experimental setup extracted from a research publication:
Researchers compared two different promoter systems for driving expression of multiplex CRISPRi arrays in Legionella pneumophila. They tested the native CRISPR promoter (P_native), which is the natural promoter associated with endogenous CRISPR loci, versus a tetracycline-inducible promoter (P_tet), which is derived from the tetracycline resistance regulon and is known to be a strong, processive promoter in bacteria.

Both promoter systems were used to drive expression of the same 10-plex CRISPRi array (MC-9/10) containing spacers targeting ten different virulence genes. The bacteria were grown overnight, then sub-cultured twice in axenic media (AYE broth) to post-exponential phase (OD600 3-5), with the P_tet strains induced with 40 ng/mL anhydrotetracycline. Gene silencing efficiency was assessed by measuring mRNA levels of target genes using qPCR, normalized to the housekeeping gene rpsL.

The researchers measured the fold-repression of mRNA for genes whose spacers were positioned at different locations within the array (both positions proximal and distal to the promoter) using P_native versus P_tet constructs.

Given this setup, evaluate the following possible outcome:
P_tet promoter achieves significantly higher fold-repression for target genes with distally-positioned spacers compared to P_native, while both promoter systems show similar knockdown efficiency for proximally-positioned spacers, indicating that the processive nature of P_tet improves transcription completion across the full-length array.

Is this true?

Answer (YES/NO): YES